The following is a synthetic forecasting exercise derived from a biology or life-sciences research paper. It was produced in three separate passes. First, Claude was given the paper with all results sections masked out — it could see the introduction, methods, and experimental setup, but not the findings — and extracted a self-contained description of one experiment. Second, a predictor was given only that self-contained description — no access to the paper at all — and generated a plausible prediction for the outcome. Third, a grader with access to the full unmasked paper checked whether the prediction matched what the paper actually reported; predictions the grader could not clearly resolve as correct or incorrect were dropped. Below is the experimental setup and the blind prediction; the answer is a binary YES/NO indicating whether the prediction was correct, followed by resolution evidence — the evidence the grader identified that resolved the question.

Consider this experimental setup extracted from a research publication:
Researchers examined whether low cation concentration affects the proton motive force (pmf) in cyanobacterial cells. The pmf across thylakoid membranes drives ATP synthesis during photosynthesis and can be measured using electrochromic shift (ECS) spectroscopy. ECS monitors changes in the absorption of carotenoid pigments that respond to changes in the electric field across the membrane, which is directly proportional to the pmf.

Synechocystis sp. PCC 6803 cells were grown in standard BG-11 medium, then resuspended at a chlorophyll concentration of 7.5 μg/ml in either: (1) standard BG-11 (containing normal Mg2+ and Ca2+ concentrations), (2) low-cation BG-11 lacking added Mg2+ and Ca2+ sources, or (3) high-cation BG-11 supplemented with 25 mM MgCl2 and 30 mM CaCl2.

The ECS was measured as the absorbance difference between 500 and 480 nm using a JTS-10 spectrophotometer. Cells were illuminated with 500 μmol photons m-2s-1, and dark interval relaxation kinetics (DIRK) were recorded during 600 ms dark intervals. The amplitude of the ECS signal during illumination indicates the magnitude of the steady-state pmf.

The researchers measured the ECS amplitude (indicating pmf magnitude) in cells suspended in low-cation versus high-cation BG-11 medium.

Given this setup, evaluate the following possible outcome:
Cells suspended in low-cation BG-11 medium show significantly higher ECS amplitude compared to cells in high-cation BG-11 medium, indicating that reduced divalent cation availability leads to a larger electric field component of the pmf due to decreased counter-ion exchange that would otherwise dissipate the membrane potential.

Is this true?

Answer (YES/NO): NO